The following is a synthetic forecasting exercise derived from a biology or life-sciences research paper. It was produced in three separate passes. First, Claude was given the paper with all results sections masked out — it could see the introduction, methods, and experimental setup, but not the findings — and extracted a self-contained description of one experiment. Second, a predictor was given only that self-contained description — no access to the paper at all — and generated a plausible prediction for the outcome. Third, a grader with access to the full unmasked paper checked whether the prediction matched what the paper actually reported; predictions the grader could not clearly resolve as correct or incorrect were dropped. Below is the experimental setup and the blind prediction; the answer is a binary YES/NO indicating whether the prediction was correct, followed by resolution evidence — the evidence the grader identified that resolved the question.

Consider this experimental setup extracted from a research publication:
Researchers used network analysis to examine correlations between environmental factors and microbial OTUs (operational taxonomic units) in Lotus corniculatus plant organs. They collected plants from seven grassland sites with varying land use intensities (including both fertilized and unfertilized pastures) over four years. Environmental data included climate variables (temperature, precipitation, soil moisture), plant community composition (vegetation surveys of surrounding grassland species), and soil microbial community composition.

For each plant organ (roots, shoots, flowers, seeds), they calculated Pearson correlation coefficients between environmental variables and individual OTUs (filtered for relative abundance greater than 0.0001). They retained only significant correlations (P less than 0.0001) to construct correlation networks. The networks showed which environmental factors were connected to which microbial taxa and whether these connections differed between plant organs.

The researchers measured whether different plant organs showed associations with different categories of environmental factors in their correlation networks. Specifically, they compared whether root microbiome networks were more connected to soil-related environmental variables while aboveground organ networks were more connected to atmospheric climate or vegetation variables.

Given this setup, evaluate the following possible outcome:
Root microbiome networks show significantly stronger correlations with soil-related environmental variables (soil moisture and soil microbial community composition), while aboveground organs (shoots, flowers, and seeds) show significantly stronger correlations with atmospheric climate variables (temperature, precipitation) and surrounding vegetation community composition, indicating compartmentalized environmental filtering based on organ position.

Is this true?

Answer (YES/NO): NO